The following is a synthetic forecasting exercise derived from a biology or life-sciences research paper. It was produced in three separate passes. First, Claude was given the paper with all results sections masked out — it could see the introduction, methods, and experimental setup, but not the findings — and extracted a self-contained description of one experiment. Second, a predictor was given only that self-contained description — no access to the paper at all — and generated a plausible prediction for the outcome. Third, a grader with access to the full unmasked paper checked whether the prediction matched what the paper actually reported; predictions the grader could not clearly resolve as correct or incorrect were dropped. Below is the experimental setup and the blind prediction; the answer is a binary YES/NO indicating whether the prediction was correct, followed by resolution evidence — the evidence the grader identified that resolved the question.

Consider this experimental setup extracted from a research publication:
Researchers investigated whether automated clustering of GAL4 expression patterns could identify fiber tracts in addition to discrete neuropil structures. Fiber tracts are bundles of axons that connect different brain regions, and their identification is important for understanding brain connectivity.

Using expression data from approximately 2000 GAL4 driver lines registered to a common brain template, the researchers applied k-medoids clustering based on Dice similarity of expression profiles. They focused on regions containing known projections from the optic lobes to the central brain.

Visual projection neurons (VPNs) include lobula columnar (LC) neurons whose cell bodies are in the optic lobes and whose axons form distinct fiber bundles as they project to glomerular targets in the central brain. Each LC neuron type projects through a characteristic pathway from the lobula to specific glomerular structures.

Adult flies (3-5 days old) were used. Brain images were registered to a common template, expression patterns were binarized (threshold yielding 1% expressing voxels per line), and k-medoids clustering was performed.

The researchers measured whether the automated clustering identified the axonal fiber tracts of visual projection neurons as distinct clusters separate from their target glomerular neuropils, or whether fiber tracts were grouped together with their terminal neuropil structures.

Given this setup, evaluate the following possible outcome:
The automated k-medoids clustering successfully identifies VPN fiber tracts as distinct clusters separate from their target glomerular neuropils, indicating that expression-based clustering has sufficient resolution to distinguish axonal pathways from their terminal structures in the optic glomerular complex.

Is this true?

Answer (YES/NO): YES